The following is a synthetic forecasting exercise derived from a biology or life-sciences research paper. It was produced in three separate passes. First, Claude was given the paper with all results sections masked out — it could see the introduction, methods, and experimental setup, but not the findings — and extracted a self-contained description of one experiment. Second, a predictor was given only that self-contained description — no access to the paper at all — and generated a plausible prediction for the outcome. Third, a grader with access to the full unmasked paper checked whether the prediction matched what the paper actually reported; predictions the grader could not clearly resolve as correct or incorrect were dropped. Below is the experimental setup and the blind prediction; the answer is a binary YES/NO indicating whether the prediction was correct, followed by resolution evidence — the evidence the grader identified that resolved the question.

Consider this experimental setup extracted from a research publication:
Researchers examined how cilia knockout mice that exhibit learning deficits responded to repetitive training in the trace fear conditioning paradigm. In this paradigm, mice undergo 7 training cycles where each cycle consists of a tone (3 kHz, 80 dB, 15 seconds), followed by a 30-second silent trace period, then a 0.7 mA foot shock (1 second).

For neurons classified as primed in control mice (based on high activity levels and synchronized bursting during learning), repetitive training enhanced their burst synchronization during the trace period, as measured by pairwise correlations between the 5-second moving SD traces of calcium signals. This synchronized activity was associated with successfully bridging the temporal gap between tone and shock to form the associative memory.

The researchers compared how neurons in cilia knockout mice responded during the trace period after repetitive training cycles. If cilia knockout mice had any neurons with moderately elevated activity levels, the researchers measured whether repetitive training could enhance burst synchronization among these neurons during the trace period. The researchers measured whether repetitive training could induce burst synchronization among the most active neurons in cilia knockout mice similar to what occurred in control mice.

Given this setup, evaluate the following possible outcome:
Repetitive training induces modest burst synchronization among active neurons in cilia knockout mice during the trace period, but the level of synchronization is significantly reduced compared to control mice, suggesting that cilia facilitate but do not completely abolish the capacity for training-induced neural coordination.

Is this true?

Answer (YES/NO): NO